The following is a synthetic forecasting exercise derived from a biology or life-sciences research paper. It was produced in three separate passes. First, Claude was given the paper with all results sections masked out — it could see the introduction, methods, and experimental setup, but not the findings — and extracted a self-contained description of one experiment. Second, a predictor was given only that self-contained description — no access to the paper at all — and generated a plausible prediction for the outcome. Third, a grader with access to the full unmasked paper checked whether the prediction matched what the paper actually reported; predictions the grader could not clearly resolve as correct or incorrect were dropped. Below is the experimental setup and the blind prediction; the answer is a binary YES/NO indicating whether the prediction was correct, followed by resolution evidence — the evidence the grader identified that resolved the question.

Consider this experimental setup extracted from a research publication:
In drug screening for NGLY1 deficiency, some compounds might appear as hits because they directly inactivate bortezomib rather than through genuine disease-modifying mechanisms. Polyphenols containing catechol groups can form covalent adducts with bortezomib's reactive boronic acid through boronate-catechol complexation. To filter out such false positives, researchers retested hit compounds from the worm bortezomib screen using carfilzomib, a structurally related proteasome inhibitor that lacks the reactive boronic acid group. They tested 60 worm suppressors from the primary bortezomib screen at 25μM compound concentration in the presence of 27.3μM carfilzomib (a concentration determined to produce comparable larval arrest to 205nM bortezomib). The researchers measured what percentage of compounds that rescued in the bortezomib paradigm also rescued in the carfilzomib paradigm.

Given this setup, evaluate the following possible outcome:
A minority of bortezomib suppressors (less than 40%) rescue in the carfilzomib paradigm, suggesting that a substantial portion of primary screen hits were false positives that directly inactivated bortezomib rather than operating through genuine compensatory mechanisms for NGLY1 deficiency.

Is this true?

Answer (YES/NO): YES